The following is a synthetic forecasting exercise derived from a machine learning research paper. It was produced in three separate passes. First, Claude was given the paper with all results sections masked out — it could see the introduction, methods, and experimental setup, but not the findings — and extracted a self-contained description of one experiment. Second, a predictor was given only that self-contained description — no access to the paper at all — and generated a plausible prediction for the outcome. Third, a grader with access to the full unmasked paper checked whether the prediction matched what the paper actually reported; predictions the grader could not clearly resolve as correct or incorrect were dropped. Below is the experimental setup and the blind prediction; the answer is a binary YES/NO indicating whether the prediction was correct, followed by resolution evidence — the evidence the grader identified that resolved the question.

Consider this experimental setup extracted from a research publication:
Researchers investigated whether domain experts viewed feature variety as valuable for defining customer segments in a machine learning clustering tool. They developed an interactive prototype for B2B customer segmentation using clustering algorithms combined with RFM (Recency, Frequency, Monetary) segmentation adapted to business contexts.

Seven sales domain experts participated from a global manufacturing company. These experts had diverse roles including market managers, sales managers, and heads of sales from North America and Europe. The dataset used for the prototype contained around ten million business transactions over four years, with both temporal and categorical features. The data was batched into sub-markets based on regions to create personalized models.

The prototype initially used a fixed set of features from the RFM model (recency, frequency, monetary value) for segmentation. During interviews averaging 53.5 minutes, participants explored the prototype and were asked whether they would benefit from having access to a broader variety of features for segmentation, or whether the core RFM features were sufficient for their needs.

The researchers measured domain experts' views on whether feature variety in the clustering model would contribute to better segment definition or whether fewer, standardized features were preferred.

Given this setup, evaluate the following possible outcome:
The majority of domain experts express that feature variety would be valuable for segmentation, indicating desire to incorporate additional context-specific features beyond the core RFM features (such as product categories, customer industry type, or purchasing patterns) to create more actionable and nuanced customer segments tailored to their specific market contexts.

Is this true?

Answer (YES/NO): YES